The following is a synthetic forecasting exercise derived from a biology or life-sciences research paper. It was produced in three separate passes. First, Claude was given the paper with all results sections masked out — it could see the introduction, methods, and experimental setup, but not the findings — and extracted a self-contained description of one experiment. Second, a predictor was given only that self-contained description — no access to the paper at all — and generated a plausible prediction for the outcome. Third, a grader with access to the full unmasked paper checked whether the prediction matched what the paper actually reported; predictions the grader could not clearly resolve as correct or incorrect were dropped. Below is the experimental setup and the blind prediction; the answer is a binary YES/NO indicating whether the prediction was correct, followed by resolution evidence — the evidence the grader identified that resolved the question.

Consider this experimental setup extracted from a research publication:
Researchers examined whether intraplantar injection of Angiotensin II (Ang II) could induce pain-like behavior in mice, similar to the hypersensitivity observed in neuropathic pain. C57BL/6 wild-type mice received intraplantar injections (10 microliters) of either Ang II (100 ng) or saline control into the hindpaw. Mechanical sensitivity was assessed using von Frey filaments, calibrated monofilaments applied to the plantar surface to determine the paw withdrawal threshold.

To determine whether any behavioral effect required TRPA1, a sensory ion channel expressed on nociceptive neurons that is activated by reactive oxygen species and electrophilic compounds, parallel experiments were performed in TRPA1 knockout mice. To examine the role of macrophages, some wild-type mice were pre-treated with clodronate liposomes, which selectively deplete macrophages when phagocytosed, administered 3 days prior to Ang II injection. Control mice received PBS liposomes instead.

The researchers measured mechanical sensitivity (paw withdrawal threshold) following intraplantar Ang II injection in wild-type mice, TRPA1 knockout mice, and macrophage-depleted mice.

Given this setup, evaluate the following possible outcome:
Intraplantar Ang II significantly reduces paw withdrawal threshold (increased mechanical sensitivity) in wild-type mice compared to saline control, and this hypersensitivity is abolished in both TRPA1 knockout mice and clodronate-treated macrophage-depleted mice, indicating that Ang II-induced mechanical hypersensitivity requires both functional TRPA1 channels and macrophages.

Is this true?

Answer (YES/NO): NO